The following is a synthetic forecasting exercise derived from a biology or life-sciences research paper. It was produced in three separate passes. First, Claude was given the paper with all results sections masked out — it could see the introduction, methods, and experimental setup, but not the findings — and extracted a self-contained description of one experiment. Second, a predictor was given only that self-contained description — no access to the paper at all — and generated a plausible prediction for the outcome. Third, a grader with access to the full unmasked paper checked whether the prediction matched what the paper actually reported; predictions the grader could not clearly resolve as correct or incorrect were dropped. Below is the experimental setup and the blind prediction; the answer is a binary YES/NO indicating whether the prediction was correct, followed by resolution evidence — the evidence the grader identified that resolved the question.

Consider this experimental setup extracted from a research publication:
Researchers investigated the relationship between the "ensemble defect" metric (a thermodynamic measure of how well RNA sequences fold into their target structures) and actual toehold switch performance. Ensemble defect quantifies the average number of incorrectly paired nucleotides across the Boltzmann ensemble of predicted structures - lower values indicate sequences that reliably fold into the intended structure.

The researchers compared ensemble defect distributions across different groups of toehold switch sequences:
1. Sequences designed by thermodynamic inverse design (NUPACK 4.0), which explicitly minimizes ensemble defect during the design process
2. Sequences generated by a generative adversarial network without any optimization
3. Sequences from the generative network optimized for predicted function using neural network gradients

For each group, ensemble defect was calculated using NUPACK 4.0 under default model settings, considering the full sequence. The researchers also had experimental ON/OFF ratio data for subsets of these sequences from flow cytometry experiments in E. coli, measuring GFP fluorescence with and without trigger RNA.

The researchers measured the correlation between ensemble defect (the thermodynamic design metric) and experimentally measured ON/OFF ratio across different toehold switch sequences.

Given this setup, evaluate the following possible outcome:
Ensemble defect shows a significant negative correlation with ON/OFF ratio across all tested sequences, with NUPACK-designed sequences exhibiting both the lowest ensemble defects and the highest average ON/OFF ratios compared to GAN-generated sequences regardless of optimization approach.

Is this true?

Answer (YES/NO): NO